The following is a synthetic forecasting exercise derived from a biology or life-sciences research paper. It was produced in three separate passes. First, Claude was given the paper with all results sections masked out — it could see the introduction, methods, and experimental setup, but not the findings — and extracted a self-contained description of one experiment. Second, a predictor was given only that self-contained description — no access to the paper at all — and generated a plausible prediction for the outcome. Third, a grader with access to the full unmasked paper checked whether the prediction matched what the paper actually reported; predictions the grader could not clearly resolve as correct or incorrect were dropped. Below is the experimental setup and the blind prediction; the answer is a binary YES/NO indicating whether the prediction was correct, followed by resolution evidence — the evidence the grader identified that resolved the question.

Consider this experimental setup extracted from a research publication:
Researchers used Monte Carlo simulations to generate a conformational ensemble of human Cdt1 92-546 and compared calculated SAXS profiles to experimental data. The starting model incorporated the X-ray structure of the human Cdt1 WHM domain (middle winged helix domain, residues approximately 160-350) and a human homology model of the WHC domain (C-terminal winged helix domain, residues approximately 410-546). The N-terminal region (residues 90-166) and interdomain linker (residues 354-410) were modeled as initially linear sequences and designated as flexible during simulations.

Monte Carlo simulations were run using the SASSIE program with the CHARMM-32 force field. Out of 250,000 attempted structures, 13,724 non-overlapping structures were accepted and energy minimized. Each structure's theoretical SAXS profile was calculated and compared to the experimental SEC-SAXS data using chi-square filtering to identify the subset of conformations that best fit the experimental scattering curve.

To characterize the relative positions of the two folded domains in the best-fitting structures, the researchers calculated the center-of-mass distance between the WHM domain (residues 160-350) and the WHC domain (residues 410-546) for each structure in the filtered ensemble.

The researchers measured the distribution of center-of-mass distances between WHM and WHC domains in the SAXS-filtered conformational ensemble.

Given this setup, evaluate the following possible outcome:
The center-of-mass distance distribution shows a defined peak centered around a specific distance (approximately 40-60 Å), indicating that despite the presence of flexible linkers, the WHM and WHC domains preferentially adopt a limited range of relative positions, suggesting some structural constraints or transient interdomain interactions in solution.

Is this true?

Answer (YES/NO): NO